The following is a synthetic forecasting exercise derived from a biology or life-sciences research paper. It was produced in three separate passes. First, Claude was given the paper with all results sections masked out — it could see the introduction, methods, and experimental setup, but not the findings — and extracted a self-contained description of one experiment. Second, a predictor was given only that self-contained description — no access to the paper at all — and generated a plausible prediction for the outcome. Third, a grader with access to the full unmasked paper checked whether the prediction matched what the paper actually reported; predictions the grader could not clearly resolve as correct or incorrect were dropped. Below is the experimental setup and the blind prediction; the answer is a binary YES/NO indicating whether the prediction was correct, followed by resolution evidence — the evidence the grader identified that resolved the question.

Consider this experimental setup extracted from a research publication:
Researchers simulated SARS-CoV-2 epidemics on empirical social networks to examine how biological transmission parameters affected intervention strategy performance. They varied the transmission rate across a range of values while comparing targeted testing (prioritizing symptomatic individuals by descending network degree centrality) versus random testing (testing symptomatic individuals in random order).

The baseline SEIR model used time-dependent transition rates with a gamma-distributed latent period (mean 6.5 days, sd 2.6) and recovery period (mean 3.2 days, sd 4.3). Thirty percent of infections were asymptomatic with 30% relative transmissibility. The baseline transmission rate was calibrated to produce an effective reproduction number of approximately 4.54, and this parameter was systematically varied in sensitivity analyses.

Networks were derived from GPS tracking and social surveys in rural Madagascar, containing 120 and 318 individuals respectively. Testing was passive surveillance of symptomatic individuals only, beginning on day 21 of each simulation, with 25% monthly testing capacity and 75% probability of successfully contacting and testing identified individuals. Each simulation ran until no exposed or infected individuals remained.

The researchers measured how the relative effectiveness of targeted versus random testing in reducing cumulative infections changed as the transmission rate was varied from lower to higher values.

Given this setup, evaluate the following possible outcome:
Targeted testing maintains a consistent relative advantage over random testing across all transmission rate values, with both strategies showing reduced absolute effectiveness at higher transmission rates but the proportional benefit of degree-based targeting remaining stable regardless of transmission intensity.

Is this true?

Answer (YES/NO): NO